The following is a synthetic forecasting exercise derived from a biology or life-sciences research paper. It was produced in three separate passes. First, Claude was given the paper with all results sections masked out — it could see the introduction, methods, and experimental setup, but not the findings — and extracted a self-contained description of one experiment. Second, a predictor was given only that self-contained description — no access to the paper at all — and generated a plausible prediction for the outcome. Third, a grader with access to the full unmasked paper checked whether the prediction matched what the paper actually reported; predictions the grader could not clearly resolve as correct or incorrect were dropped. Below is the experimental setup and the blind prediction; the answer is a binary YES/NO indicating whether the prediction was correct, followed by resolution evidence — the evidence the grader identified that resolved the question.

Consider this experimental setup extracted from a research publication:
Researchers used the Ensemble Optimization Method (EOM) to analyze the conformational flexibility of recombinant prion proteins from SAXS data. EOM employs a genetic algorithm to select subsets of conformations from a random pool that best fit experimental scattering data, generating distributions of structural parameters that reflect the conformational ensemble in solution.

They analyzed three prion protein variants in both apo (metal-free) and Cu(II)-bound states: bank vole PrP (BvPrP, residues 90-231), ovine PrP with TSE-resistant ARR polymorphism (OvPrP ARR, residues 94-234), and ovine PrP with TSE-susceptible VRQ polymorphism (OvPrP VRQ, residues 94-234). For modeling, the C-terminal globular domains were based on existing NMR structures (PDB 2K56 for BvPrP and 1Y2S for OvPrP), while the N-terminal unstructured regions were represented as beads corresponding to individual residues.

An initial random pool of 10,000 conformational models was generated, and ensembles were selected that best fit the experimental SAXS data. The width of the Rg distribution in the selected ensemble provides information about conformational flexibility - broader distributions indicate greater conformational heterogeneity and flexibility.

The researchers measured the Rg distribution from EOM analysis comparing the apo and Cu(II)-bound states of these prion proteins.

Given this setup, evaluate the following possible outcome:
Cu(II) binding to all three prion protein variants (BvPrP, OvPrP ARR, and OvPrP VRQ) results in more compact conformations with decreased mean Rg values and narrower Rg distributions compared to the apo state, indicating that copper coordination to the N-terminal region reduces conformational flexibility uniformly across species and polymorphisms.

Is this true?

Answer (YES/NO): NO